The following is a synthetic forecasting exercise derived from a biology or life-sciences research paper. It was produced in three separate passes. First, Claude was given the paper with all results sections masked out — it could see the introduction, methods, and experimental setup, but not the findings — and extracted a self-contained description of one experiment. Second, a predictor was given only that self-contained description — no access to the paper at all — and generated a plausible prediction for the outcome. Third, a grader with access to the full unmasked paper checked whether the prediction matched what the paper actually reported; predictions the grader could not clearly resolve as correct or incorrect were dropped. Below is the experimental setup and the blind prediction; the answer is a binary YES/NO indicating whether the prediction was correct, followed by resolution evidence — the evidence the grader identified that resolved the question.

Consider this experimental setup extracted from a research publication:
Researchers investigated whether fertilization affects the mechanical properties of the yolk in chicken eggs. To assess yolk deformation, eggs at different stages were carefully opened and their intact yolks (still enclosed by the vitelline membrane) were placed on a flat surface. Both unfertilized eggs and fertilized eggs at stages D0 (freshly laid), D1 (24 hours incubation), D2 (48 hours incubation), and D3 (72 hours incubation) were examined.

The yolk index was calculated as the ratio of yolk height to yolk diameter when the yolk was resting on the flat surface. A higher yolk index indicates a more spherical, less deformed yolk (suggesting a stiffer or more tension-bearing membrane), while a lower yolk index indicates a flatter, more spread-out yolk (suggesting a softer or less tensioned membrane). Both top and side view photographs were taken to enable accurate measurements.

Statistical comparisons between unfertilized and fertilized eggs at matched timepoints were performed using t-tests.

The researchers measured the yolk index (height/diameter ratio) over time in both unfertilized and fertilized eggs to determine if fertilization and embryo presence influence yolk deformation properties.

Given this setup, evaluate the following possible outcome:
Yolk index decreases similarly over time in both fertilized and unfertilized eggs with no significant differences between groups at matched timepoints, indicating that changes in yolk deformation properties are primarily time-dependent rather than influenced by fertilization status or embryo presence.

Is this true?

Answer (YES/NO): YES